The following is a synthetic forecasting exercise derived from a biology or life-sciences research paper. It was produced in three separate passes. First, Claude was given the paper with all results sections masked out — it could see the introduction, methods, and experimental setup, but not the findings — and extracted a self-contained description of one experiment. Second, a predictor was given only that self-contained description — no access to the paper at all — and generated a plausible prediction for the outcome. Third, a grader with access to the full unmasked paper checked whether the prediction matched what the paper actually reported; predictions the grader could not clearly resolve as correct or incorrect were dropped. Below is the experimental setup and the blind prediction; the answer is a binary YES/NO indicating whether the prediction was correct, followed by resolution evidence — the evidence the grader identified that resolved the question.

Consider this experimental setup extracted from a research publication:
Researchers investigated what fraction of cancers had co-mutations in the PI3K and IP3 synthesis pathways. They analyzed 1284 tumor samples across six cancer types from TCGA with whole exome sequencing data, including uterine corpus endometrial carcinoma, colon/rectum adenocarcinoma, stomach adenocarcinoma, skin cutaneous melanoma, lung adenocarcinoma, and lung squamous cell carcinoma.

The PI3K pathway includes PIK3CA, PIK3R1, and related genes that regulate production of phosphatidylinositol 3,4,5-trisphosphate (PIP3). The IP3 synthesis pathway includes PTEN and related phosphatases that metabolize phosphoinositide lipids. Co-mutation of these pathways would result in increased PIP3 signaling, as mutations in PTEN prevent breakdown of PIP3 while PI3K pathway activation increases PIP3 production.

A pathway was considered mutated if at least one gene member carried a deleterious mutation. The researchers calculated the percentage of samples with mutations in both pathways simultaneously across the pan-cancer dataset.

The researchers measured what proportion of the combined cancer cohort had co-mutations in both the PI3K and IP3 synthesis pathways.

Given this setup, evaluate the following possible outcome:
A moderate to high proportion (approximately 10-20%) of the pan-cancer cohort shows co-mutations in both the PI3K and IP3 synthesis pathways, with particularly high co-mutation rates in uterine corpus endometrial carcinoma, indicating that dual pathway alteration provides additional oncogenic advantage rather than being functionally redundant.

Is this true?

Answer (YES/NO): NO